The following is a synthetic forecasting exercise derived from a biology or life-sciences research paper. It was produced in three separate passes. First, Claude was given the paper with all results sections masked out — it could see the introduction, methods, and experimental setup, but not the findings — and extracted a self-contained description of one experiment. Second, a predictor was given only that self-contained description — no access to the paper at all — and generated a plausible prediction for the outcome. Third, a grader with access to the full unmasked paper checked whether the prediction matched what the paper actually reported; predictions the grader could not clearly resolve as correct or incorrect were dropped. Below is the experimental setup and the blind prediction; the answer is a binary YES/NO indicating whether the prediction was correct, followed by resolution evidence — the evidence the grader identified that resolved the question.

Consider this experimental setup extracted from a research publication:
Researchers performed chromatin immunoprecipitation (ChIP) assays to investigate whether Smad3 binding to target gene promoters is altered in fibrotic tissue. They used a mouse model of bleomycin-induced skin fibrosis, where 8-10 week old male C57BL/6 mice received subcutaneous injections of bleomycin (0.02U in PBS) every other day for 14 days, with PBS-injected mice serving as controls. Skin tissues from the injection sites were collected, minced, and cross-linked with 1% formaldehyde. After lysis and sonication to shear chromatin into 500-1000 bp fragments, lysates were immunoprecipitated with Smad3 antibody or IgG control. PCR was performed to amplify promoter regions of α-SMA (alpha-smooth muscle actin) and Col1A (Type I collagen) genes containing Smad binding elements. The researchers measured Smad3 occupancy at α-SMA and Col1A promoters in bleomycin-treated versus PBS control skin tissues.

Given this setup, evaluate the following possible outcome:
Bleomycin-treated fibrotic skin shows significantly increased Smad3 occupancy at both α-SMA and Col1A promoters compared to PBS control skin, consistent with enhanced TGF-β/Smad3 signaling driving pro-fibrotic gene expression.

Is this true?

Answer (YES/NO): YES